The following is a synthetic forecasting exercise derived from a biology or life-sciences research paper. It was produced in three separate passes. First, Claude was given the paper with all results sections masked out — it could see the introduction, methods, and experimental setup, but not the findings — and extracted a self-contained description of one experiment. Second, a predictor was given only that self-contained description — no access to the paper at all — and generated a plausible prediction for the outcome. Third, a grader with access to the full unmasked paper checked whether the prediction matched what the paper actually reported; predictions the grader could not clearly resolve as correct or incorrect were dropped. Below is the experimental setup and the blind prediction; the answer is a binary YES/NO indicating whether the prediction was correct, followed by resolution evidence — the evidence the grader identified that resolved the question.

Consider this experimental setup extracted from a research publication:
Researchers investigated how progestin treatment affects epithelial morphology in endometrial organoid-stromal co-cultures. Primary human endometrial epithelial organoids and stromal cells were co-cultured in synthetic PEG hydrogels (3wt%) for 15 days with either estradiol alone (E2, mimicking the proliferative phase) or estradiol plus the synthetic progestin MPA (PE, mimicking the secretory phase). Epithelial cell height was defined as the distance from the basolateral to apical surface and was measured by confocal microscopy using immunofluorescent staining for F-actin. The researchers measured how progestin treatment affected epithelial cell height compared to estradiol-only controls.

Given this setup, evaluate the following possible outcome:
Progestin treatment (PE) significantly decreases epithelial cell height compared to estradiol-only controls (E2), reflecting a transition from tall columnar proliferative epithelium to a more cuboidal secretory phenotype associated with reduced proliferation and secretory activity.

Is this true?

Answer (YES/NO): NO